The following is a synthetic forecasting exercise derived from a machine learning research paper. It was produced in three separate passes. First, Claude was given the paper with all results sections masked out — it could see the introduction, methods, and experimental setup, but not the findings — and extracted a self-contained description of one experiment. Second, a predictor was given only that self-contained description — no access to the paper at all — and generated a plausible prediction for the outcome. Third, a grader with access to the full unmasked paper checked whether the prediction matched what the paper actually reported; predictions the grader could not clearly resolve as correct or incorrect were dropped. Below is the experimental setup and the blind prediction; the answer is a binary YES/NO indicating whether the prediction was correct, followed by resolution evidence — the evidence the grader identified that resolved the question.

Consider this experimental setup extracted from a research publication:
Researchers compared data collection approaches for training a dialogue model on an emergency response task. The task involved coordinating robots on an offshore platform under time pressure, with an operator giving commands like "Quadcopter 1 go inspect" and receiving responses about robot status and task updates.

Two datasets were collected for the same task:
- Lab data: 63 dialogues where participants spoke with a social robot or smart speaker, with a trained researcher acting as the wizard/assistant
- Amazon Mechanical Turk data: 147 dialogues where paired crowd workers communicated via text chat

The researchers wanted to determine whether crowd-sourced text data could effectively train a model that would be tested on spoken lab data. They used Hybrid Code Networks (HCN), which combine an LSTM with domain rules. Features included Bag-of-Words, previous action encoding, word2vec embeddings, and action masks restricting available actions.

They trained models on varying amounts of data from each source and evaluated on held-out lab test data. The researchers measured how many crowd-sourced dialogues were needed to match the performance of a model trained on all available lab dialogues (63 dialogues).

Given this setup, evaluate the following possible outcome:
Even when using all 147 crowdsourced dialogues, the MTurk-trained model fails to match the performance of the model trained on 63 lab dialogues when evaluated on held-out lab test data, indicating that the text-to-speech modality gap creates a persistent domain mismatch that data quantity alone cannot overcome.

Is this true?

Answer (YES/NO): YES